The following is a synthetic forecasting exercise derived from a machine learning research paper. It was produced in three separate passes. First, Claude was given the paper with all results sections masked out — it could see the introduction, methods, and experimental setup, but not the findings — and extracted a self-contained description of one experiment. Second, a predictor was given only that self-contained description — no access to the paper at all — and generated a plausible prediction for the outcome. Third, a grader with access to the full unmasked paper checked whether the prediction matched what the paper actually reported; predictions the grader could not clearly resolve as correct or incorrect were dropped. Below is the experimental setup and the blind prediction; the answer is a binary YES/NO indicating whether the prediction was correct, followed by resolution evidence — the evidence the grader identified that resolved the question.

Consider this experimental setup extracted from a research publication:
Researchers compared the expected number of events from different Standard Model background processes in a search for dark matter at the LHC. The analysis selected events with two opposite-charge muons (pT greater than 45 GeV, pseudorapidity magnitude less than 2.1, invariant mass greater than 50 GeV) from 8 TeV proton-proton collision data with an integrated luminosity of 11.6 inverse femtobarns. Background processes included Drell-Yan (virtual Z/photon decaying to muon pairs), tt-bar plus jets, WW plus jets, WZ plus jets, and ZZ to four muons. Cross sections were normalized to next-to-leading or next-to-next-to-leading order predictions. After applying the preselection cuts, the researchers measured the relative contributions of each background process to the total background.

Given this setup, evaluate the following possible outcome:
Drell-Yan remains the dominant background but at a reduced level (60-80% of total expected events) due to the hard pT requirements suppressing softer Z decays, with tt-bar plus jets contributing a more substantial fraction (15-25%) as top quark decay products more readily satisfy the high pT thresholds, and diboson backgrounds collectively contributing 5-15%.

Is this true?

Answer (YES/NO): NO